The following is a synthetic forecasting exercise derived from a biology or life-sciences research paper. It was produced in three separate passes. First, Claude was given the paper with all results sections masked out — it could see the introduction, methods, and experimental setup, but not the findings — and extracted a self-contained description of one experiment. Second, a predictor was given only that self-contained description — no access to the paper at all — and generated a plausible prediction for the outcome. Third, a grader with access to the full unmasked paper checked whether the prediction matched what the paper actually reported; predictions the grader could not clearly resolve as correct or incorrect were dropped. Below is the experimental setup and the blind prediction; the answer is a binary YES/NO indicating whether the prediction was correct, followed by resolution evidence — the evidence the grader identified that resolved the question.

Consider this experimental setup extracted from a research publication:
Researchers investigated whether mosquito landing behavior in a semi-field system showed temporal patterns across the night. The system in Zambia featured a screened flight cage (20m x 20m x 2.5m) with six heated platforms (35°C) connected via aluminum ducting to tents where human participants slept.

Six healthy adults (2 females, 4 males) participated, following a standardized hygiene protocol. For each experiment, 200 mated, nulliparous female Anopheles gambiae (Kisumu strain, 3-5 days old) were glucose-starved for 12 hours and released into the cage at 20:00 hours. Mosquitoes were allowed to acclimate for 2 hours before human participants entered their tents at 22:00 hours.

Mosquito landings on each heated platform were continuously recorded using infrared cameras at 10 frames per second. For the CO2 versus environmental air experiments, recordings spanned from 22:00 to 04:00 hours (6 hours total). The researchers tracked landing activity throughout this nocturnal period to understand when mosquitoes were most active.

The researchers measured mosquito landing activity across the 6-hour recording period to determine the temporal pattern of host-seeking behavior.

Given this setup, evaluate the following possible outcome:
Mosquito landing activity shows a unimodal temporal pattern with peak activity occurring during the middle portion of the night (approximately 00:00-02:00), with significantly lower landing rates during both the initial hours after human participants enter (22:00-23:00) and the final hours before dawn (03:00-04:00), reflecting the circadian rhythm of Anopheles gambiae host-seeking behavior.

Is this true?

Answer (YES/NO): NO